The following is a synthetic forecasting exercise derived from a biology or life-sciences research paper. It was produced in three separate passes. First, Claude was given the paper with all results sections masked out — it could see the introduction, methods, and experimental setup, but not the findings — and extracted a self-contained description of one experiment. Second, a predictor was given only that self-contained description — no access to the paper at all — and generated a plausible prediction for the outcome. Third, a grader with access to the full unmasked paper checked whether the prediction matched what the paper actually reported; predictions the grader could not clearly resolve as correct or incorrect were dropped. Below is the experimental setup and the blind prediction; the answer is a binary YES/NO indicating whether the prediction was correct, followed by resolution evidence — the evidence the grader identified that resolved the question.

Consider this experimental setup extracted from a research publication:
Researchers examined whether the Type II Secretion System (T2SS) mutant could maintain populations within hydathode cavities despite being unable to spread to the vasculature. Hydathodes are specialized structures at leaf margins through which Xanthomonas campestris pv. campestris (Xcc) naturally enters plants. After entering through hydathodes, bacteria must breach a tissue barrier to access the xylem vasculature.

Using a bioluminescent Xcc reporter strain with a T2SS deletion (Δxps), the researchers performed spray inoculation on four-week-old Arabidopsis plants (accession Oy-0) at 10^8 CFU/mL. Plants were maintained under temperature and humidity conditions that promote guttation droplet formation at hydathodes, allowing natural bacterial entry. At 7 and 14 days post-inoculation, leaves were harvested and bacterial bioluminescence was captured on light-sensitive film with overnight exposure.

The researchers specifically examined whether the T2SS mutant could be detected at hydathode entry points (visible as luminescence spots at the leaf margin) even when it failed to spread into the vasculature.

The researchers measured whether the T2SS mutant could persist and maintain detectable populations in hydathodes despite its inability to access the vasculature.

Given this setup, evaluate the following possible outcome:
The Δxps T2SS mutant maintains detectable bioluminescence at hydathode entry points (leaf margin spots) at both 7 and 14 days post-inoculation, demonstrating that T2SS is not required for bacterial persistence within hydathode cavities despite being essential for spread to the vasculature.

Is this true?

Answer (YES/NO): YES